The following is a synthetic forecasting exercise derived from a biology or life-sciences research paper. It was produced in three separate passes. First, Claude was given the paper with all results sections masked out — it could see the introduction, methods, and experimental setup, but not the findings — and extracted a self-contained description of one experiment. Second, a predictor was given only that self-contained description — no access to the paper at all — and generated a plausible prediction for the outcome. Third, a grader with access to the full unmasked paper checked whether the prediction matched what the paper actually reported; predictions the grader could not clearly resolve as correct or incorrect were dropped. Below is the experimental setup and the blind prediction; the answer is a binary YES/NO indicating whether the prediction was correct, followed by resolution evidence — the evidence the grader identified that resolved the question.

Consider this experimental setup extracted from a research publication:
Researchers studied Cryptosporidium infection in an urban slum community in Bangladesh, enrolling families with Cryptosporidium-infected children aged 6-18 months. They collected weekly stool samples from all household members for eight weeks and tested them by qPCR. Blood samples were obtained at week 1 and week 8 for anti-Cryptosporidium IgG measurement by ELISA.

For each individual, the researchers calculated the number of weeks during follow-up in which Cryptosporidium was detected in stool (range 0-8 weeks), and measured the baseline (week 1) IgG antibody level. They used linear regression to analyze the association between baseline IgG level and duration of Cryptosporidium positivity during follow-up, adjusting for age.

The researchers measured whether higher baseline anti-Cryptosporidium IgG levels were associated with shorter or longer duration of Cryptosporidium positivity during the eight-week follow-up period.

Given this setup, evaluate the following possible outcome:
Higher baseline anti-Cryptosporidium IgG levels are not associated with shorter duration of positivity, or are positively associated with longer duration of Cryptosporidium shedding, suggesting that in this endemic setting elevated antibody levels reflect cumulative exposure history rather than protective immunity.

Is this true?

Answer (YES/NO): NO